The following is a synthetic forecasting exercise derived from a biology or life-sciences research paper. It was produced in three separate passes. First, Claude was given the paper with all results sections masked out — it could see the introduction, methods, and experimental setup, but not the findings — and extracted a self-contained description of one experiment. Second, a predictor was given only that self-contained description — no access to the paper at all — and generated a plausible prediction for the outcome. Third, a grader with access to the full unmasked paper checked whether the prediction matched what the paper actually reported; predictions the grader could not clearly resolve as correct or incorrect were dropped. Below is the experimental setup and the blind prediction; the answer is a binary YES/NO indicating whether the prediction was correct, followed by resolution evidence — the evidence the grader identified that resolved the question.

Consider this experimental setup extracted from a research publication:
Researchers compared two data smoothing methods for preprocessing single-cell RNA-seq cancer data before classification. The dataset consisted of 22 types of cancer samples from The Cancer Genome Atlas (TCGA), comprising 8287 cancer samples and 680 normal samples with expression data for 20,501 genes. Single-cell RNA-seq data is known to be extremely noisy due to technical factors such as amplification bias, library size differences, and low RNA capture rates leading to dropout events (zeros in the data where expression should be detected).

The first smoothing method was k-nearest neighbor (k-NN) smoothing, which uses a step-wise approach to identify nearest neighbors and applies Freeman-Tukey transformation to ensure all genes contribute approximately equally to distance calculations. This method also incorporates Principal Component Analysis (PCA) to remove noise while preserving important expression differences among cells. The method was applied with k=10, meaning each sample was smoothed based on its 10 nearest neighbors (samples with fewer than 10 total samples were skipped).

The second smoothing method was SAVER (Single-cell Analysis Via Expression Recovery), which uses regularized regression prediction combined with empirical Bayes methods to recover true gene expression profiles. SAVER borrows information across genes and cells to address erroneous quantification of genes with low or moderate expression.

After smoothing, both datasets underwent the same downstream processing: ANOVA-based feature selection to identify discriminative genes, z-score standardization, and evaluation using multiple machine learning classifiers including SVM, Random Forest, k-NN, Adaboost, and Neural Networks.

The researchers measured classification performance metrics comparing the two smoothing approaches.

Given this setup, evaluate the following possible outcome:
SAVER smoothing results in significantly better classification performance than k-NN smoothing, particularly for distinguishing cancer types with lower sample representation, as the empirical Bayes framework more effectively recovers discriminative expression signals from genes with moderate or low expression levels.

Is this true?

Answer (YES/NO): NO